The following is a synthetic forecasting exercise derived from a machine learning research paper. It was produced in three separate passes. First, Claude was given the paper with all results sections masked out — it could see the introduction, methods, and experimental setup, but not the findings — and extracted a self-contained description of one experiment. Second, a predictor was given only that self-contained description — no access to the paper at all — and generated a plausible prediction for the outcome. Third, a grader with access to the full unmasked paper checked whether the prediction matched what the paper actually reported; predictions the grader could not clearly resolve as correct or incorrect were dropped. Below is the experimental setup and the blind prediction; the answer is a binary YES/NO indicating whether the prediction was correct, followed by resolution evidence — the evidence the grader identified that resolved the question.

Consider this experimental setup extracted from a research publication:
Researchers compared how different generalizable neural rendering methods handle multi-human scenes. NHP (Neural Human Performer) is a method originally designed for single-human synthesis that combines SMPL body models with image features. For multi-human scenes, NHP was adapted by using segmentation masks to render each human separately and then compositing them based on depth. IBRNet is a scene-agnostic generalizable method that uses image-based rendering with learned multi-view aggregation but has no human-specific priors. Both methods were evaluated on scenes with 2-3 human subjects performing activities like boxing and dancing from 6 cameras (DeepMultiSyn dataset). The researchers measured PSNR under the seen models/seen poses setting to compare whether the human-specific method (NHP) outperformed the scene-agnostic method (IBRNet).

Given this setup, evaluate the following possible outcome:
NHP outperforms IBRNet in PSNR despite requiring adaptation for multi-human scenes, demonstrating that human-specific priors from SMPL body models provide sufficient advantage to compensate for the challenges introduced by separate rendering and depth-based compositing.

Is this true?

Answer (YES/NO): YES